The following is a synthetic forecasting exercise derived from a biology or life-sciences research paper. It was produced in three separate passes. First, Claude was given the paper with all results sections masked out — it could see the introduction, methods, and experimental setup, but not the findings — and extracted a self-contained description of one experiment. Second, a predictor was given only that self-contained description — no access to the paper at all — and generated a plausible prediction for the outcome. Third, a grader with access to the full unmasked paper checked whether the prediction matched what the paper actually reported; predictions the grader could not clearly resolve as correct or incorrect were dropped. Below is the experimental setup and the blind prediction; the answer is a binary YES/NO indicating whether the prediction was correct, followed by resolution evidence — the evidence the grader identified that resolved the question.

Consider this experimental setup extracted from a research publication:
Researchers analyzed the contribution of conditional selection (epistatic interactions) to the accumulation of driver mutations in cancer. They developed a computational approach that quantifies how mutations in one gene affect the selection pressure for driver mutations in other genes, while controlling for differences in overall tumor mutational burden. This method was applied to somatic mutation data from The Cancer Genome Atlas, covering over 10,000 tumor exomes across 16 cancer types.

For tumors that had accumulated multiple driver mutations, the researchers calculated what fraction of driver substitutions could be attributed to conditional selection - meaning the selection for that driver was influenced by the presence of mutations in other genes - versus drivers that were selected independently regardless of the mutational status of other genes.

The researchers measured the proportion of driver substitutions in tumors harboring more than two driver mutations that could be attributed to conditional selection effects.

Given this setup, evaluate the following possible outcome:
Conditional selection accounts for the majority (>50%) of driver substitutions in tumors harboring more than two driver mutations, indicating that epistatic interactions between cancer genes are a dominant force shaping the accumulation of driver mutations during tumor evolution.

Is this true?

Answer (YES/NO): NO